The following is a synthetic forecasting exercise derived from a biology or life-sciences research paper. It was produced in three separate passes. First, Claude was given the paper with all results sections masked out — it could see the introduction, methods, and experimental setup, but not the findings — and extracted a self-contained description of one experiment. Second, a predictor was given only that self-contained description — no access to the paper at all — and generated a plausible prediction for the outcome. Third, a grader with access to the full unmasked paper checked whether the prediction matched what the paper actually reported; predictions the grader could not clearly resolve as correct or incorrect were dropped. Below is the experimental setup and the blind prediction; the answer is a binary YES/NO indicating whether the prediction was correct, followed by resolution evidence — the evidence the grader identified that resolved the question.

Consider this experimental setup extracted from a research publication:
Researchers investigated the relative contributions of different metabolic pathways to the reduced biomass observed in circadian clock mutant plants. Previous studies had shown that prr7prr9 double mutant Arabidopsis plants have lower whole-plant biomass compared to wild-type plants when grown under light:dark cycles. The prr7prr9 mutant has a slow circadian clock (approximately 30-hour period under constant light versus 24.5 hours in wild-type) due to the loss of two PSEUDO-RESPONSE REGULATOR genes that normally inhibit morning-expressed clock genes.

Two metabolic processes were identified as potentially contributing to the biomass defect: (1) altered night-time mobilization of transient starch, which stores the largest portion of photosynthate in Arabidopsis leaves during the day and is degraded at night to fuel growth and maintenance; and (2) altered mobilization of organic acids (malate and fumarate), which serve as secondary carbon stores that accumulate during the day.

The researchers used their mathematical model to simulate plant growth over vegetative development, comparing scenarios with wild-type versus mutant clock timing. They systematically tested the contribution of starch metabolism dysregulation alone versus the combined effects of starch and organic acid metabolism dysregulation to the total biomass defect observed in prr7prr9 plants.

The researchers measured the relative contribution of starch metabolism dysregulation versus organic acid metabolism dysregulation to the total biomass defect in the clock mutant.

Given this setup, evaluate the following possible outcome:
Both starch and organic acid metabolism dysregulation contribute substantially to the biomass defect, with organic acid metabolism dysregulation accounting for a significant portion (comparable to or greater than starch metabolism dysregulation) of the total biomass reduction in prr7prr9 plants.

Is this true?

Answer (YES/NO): NO